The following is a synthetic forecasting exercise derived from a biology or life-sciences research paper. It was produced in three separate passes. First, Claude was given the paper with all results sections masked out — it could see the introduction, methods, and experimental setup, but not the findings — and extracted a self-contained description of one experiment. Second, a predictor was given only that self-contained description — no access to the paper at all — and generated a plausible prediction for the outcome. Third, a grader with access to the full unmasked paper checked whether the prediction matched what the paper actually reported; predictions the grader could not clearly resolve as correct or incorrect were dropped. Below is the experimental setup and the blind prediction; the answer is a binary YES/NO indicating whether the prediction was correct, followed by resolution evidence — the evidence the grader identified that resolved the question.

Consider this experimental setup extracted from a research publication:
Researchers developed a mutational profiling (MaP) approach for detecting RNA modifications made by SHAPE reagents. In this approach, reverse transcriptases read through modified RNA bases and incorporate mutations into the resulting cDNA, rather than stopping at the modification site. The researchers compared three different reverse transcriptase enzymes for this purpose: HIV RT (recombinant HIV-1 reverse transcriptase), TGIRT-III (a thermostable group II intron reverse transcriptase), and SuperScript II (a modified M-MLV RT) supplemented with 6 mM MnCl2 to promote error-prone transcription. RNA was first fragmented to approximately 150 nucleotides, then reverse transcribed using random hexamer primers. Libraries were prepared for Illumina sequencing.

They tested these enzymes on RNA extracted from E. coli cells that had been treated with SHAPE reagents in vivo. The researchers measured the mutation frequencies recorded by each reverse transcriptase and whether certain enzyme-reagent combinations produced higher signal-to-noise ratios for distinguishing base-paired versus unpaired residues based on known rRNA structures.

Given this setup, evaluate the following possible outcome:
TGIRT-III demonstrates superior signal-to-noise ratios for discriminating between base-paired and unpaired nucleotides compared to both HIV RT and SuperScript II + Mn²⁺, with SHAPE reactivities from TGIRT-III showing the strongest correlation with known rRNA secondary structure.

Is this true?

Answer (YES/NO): NO